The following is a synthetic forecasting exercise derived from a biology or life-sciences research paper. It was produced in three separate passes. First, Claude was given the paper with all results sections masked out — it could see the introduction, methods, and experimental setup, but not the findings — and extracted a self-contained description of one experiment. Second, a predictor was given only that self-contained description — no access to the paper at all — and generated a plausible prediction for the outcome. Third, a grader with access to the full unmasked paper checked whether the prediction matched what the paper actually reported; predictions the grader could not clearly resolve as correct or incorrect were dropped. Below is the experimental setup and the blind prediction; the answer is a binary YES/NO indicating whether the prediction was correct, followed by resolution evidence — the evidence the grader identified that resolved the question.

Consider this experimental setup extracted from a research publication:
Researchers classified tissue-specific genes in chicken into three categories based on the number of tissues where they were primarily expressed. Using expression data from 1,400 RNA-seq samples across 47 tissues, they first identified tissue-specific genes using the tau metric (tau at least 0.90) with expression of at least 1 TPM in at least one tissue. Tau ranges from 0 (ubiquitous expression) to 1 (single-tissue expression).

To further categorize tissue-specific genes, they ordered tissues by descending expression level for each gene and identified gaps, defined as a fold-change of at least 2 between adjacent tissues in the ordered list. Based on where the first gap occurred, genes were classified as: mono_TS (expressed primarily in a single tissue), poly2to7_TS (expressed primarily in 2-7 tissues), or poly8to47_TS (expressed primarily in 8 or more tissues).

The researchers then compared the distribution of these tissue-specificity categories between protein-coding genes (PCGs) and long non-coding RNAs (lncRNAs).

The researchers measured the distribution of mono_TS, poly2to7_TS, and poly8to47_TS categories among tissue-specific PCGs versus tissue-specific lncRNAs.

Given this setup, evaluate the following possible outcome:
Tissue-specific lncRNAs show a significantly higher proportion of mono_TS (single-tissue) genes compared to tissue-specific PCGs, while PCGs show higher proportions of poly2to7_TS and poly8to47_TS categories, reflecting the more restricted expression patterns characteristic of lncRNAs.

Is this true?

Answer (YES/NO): NO